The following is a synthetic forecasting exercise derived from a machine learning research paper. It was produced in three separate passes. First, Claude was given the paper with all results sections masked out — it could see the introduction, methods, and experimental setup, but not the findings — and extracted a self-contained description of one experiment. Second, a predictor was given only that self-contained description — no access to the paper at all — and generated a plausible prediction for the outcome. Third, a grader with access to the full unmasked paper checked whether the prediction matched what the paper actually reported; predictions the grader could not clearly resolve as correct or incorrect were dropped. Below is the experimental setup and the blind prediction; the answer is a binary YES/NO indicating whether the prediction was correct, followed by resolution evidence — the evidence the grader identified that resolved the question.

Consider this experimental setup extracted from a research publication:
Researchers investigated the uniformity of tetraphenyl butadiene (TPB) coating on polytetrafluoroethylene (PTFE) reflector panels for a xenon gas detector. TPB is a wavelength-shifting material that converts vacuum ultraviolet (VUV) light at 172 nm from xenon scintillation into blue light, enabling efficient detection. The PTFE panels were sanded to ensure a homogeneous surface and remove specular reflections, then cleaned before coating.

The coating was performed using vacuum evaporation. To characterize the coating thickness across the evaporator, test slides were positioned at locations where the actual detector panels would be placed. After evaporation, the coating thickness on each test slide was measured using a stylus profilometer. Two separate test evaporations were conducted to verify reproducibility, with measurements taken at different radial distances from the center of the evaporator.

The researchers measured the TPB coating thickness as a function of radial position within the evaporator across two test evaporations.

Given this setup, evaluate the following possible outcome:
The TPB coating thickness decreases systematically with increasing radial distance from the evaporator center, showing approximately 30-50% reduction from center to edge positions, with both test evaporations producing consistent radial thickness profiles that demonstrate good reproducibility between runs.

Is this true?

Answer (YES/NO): NO